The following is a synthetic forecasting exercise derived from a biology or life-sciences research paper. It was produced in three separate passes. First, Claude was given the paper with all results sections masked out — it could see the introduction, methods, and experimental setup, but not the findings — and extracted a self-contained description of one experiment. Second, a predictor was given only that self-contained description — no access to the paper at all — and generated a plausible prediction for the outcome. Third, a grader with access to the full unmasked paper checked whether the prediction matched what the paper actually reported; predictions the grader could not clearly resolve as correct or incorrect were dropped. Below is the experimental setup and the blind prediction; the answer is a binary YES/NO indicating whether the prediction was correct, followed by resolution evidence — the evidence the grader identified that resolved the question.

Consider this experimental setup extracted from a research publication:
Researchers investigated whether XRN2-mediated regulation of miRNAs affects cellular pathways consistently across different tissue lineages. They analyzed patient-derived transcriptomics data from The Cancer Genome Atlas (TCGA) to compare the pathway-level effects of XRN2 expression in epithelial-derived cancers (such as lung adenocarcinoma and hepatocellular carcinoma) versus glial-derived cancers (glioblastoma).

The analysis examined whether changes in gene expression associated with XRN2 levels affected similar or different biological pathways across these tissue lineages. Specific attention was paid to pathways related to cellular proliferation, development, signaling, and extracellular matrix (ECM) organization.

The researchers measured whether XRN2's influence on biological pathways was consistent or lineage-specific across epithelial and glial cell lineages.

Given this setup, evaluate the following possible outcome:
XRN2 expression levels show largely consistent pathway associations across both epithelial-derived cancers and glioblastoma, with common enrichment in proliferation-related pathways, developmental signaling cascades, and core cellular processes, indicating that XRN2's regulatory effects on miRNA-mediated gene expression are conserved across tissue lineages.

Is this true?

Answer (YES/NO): YES